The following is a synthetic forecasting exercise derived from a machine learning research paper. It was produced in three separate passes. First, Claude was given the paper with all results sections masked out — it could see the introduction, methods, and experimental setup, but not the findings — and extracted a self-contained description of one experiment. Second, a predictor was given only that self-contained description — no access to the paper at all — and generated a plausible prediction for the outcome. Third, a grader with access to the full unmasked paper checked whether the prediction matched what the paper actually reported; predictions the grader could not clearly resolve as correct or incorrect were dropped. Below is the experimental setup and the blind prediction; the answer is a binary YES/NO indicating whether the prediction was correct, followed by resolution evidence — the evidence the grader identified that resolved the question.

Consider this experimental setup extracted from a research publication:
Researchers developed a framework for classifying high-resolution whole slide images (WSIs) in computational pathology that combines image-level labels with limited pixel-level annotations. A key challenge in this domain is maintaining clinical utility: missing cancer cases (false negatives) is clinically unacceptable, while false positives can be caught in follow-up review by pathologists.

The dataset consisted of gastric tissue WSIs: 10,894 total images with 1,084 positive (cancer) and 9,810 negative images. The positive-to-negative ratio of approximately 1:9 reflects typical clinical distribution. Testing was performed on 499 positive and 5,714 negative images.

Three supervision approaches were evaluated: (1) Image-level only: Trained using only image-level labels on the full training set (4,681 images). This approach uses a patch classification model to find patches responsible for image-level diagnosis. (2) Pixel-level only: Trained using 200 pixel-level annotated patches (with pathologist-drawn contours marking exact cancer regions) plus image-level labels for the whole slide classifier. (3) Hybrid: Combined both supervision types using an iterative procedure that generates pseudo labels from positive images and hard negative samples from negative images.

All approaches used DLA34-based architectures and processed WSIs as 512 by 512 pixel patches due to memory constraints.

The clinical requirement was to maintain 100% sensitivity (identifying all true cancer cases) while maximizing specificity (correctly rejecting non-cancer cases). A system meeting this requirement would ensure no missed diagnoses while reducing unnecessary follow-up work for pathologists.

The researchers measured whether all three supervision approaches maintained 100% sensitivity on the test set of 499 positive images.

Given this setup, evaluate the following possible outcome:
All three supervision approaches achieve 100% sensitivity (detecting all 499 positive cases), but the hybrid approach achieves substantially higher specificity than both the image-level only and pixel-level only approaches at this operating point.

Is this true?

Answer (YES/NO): YES